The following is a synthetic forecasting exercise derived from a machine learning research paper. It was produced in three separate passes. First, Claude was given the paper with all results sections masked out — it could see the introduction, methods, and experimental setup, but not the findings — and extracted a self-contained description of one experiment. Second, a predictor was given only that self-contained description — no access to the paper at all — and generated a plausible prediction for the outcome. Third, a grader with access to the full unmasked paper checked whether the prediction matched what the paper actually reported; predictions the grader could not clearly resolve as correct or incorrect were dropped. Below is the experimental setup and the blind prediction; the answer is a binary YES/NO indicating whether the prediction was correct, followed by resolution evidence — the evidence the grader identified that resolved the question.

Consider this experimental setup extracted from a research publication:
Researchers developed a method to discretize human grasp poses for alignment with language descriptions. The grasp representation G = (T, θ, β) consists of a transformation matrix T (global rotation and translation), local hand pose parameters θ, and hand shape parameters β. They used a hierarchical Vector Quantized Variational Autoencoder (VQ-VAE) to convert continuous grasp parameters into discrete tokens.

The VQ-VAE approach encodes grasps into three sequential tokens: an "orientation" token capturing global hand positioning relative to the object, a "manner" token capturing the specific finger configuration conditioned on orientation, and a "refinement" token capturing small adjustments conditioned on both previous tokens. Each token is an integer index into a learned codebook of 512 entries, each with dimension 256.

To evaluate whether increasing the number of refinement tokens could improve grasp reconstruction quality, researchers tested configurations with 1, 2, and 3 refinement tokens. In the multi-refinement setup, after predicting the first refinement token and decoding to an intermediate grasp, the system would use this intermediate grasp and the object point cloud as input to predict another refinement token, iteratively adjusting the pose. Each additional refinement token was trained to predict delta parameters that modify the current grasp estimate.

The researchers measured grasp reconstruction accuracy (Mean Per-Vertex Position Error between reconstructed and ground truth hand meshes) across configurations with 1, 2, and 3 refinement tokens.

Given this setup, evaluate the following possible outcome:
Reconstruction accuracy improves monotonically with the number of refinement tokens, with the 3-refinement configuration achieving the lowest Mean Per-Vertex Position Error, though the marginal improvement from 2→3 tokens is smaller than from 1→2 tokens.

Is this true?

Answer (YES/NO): NO